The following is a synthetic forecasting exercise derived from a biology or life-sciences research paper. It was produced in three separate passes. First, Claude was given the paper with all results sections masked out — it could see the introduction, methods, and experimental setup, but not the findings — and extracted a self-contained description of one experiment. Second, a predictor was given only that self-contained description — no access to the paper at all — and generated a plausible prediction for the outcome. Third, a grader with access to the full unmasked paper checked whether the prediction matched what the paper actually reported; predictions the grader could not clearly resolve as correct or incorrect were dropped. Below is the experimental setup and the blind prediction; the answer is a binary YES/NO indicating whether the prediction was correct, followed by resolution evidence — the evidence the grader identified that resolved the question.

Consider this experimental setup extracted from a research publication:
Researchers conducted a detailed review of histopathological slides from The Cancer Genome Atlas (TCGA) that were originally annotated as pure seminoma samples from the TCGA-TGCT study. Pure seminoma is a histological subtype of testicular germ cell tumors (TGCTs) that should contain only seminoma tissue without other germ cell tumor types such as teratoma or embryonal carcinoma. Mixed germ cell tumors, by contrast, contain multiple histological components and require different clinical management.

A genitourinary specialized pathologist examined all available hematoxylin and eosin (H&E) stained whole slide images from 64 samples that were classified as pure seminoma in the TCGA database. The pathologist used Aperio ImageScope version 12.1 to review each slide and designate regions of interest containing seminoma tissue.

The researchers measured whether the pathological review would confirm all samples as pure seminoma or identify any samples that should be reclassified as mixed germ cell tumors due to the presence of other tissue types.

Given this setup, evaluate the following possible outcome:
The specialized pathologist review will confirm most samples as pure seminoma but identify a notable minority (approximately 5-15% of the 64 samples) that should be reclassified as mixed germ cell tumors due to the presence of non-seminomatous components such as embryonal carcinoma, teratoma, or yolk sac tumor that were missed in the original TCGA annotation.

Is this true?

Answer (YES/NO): NO